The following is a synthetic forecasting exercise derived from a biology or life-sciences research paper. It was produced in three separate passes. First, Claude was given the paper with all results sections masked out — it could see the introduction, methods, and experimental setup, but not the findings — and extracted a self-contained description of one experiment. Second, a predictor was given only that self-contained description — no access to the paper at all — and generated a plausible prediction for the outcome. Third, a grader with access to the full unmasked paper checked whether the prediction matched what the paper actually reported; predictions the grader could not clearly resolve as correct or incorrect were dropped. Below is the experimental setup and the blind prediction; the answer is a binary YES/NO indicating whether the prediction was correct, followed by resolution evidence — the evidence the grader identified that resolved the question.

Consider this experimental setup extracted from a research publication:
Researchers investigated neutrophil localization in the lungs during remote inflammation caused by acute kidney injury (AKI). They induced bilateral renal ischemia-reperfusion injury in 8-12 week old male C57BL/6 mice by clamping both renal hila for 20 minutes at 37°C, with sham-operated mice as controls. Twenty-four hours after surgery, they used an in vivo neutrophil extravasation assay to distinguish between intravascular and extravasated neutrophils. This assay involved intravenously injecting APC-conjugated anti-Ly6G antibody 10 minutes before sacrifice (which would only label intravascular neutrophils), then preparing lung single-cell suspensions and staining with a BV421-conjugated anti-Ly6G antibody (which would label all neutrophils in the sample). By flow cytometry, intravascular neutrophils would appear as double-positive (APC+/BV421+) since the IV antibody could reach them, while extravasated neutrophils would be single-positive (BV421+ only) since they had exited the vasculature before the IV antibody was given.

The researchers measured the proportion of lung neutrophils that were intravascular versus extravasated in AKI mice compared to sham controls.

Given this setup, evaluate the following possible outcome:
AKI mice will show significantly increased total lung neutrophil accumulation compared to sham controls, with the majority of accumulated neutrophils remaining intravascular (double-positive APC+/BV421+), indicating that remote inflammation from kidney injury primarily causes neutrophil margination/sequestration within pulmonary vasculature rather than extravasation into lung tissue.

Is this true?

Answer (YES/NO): YES